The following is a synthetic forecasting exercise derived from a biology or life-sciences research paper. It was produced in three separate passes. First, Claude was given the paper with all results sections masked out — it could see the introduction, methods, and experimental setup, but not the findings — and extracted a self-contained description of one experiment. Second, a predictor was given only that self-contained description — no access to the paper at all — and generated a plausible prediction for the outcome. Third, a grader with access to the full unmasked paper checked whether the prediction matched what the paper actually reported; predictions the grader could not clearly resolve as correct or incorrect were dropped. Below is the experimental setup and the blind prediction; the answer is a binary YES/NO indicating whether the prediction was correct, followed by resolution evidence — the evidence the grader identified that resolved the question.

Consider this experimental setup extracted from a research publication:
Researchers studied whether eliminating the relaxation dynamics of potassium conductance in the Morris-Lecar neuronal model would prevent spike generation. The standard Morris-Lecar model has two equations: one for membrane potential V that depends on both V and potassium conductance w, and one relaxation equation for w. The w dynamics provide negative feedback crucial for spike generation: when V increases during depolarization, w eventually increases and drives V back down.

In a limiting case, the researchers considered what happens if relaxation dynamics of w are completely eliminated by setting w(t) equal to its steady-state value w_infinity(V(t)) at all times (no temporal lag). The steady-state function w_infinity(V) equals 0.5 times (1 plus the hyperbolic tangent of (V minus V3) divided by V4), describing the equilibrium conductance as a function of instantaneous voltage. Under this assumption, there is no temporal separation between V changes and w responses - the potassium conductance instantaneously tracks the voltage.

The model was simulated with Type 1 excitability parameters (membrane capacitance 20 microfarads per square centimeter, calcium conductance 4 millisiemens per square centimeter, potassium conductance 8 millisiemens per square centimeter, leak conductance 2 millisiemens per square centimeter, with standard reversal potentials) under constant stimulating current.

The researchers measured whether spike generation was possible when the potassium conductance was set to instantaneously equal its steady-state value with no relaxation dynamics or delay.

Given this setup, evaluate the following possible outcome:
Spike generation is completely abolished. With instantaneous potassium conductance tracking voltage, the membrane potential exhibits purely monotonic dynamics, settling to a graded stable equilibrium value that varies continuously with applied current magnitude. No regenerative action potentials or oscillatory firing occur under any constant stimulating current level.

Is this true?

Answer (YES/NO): YES